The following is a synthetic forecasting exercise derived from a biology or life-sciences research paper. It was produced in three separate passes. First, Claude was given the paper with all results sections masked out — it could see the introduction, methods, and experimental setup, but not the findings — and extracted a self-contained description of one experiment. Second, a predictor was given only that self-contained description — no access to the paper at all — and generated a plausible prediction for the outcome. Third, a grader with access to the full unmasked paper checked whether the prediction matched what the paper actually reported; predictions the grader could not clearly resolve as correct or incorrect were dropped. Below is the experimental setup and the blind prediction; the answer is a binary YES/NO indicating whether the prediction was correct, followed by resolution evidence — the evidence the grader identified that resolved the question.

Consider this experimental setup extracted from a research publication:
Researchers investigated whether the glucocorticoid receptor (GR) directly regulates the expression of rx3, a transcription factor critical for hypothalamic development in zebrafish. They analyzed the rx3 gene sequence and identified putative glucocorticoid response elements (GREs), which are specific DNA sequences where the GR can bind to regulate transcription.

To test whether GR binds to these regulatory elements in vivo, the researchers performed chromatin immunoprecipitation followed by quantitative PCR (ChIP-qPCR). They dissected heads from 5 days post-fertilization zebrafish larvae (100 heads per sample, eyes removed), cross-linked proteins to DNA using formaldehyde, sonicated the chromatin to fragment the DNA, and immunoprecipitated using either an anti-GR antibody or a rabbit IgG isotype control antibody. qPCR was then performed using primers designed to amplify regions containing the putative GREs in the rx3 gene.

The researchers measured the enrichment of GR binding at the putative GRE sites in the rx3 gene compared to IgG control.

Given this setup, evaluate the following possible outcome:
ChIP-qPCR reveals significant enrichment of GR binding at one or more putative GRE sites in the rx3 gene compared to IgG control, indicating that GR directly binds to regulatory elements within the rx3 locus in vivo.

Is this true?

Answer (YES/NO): YES